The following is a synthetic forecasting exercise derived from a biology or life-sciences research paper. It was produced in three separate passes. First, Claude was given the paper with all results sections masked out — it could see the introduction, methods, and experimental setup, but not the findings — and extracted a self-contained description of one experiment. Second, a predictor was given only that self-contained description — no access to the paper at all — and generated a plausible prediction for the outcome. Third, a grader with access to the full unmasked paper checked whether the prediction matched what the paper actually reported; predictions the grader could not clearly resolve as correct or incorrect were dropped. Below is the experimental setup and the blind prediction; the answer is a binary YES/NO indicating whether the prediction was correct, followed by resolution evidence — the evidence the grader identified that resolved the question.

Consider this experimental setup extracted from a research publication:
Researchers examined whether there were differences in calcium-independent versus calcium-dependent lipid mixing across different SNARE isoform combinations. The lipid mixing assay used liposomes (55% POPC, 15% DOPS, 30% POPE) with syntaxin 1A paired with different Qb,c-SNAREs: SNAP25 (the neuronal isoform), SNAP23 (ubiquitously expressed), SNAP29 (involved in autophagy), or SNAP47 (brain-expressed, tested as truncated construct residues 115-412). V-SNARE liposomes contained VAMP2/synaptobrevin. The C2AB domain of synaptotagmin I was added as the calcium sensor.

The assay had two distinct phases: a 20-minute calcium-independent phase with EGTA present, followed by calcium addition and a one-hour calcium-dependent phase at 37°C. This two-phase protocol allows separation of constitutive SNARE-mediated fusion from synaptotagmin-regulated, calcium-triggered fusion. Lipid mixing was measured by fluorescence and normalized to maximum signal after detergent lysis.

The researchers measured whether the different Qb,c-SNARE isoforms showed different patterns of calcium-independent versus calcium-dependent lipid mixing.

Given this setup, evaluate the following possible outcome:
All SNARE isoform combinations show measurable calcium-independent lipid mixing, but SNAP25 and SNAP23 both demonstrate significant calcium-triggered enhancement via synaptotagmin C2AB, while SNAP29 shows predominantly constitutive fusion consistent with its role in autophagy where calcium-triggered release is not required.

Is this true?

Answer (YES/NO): NO